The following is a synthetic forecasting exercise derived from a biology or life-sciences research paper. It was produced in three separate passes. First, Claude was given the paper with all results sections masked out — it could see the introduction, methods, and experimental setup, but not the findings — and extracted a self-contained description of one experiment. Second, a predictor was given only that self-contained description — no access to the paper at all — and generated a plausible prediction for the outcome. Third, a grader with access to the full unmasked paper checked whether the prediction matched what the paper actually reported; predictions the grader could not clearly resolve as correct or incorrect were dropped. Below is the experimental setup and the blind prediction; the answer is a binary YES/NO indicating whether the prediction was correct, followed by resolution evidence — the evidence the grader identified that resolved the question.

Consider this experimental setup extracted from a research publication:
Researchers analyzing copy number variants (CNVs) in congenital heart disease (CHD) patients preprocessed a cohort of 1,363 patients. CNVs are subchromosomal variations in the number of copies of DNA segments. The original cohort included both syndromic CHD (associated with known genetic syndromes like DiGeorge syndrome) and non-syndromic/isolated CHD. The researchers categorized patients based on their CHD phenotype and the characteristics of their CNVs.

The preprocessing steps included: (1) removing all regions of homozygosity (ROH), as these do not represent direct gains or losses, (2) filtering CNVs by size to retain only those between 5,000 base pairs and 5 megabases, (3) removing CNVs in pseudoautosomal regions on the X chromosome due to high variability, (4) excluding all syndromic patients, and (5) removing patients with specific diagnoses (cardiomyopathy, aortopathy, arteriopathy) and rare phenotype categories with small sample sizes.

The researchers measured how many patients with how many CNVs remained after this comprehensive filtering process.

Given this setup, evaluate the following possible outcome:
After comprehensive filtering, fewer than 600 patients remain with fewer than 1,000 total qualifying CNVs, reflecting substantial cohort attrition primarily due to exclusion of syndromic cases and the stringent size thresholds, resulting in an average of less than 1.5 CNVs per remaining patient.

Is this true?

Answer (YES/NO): NO